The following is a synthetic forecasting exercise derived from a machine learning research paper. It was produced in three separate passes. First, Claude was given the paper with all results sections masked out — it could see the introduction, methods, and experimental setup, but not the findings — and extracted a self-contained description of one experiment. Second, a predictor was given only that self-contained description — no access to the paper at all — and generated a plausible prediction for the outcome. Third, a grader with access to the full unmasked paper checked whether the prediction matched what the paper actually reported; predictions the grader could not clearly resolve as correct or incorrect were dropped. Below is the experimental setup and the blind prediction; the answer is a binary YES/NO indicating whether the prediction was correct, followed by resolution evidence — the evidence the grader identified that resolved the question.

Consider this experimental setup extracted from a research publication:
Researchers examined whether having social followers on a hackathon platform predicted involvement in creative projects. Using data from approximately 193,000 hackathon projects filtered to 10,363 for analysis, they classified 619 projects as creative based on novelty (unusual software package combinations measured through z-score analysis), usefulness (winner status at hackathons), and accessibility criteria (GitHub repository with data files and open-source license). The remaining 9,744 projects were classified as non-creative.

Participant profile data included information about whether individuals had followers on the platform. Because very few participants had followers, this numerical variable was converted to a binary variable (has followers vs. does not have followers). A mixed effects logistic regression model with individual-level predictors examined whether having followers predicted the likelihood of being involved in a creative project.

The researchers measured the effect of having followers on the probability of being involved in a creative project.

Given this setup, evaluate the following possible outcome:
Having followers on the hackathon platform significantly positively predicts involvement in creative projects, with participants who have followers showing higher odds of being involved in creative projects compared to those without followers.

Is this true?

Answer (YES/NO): YES